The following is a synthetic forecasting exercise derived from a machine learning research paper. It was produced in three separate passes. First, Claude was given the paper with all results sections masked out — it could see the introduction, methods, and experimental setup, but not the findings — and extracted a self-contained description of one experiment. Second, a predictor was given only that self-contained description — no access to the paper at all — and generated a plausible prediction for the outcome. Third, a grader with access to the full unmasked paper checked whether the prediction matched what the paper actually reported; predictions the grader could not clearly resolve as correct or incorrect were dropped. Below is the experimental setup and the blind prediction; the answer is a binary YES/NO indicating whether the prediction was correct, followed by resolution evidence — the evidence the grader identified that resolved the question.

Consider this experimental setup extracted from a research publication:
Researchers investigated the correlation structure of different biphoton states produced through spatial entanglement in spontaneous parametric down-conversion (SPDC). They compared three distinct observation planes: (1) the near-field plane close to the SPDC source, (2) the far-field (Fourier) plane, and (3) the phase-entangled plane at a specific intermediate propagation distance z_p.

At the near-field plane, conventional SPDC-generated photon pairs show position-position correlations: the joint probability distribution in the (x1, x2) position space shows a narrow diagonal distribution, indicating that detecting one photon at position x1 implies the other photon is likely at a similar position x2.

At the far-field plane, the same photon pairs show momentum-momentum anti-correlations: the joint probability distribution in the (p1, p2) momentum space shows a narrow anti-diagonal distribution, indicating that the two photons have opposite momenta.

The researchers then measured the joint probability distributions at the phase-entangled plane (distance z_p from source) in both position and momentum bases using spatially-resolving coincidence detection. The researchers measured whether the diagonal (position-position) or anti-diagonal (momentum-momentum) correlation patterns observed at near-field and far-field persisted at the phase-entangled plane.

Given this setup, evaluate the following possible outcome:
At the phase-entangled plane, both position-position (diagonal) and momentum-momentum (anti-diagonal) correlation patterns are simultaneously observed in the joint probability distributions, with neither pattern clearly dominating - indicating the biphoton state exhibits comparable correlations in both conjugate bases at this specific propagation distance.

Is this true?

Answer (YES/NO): NO